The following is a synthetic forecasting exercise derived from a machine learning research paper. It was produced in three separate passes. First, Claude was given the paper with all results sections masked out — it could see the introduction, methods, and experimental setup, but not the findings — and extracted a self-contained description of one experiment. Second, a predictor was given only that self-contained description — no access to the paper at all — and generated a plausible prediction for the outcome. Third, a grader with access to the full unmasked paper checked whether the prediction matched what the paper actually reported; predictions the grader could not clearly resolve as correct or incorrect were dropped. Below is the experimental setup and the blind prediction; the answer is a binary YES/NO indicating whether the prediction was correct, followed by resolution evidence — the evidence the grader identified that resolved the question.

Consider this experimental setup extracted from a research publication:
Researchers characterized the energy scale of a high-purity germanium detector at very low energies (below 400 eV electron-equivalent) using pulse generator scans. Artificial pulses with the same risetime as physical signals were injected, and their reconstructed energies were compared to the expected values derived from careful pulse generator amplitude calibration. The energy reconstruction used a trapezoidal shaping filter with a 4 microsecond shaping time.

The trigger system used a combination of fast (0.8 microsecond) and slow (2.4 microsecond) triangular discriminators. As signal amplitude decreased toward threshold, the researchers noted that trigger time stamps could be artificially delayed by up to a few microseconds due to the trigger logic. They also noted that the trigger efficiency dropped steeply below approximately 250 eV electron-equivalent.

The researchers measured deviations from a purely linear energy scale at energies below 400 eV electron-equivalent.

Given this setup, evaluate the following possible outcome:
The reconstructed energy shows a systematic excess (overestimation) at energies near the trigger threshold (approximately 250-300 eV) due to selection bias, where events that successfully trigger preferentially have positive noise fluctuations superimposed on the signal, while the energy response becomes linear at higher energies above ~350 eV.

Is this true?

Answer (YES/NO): NO